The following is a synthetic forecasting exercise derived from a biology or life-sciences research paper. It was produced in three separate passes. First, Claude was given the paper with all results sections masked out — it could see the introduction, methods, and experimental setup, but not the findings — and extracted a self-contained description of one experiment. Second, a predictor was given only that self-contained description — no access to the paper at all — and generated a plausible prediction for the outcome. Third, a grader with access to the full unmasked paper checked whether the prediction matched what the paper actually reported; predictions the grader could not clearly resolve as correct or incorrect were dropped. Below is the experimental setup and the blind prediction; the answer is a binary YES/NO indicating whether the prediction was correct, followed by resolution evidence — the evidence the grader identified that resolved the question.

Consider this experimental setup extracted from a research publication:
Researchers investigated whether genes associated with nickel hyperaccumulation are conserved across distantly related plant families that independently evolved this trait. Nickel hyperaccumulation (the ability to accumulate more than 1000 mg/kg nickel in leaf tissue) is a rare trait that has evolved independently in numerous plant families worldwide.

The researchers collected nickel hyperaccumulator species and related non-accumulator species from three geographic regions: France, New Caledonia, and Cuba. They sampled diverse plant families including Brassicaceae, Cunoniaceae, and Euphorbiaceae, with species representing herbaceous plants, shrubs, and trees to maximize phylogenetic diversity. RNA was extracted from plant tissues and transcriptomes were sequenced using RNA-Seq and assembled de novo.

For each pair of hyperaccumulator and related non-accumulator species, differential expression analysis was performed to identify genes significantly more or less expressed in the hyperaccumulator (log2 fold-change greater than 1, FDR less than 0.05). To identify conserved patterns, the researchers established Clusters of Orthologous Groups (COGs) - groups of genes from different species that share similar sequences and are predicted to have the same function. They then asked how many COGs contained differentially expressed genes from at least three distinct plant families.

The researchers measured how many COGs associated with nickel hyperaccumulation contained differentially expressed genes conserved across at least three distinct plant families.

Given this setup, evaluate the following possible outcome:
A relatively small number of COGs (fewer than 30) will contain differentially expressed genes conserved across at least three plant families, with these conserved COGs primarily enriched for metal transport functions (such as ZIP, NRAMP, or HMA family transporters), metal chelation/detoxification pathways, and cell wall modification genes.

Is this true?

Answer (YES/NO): NO